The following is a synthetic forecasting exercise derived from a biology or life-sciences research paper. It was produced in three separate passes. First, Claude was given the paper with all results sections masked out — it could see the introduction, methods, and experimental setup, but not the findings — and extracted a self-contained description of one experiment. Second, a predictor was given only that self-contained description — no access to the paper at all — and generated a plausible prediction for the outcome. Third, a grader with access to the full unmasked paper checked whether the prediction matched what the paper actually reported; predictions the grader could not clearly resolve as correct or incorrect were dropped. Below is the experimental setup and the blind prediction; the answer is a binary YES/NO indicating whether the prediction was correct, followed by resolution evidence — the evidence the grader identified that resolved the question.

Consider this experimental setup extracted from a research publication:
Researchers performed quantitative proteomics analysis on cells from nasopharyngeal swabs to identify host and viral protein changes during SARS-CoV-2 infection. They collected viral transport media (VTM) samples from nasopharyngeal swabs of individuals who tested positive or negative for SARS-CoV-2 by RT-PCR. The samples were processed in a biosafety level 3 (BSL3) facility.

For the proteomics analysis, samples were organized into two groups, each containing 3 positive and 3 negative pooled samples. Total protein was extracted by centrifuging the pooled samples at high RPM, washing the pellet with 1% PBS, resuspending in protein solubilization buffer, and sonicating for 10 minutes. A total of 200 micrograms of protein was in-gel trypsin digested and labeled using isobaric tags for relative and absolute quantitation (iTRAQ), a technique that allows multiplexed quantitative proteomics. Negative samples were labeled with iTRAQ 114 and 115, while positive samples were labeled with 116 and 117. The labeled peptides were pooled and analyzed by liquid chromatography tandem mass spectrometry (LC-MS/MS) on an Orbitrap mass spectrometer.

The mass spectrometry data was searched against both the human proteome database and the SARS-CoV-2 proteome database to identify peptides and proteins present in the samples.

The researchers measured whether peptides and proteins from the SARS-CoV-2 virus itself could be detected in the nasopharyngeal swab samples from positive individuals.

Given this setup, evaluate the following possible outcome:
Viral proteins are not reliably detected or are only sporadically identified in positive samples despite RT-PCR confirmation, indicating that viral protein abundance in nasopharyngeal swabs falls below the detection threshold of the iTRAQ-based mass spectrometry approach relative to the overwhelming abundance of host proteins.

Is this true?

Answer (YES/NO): NO